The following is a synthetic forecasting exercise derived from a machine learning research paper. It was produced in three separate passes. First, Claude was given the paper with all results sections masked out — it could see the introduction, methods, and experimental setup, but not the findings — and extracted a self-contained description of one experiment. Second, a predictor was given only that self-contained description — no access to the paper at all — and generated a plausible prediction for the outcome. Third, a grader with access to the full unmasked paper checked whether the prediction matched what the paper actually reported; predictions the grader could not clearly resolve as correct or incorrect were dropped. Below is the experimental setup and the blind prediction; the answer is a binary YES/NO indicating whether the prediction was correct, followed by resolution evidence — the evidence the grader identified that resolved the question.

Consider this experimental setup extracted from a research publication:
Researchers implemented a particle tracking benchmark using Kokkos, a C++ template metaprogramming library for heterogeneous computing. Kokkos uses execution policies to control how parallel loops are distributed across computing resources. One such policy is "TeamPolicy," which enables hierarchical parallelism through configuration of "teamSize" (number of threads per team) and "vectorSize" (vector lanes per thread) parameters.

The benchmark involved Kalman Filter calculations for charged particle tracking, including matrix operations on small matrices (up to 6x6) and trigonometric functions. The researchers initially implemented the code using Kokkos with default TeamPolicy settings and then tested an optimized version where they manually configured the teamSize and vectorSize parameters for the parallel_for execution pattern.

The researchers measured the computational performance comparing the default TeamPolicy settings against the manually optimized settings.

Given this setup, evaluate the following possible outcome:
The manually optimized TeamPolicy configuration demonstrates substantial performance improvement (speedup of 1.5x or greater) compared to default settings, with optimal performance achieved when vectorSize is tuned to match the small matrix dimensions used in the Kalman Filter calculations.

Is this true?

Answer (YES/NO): NO